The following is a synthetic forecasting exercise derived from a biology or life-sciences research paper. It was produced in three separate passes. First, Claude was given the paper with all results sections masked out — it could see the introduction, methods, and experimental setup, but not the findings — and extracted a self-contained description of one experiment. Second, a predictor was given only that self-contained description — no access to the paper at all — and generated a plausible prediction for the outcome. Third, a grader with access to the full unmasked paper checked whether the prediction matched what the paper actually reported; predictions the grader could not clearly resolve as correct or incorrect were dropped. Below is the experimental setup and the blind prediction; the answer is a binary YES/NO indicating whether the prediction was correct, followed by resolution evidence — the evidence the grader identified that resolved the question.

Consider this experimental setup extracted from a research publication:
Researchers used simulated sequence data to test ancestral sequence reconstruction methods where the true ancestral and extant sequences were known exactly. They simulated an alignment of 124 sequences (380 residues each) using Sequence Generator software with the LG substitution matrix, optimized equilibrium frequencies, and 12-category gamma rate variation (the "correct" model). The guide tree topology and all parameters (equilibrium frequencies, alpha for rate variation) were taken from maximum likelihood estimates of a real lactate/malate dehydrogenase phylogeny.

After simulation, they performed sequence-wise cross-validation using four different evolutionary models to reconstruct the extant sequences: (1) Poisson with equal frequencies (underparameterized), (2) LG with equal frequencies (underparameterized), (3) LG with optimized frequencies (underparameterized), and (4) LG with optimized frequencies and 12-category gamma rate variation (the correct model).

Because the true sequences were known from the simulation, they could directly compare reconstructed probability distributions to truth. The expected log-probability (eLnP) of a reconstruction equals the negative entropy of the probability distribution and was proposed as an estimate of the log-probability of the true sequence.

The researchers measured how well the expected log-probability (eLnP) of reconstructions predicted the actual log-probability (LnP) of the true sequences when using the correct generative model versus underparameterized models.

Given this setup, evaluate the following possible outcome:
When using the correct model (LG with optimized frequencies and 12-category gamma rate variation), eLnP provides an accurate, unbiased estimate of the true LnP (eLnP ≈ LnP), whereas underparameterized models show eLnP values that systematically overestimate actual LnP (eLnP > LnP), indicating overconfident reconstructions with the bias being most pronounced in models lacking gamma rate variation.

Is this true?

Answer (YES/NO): NO